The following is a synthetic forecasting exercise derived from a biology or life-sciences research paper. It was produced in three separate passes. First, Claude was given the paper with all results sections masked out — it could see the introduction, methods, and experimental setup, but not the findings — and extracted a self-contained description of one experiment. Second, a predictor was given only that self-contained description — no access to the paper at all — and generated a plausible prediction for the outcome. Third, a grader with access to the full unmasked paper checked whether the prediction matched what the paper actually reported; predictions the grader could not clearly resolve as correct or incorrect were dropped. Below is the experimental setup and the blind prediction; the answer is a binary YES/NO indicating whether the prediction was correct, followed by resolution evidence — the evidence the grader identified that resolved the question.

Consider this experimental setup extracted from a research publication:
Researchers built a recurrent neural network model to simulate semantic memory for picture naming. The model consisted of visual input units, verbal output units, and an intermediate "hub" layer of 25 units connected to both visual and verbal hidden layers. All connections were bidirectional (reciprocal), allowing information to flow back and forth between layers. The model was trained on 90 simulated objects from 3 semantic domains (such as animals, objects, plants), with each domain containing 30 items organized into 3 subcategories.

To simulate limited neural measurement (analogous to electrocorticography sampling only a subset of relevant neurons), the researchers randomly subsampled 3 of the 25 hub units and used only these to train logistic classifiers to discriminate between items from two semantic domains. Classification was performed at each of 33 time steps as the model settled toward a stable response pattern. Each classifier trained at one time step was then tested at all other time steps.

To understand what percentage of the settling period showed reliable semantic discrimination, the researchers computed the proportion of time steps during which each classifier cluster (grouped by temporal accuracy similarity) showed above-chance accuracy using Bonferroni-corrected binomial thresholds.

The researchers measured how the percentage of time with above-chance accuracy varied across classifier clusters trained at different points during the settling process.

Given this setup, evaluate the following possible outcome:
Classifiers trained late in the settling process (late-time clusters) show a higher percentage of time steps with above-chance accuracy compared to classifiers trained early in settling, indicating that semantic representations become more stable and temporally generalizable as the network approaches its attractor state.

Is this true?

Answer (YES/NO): YES